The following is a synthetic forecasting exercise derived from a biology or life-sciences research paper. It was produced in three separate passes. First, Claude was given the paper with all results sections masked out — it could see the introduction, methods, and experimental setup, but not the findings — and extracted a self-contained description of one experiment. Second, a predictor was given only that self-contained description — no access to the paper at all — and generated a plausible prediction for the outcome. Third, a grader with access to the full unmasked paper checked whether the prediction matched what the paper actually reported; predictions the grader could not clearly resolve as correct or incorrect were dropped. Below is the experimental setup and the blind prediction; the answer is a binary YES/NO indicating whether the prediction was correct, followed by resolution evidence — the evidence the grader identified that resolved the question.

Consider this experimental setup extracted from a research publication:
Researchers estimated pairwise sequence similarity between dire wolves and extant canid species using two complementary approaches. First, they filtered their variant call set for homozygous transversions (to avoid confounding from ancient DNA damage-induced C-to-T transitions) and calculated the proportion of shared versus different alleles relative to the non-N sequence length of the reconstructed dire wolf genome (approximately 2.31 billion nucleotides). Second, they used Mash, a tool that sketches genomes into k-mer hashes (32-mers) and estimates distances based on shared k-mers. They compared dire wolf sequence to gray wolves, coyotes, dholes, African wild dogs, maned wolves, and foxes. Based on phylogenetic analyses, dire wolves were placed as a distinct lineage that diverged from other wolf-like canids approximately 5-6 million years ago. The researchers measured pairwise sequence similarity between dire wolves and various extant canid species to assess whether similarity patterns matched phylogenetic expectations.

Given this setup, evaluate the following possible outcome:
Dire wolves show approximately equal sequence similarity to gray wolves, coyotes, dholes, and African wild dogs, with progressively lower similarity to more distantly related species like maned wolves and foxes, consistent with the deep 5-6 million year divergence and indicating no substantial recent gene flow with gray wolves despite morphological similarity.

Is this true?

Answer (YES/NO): NO